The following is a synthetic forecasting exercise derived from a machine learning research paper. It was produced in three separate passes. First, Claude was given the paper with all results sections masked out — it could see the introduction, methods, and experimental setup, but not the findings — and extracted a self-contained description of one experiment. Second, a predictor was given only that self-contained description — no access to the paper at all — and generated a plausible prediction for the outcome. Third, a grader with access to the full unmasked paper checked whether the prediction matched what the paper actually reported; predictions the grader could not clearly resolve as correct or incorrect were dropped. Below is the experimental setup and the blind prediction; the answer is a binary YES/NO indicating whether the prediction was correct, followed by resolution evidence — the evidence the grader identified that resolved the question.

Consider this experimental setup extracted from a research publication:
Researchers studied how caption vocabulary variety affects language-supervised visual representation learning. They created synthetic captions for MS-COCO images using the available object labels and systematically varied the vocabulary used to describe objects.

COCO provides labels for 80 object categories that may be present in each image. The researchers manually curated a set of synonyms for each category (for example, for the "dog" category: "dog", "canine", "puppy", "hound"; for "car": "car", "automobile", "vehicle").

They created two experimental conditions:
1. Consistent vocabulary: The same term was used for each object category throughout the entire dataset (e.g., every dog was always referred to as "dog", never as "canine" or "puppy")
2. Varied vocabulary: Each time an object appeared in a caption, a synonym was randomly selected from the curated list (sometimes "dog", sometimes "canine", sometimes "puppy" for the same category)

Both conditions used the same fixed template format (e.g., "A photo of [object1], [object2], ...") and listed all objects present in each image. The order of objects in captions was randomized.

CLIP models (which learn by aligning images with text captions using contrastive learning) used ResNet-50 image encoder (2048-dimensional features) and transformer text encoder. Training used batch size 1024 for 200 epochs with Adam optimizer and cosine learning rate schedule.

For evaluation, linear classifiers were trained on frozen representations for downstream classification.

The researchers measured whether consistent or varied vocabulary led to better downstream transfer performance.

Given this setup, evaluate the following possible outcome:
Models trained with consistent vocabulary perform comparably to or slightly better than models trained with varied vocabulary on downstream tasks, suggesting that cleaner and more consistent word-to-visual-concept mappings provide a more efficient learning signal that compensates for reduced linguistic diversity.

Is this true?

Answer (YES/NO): YES